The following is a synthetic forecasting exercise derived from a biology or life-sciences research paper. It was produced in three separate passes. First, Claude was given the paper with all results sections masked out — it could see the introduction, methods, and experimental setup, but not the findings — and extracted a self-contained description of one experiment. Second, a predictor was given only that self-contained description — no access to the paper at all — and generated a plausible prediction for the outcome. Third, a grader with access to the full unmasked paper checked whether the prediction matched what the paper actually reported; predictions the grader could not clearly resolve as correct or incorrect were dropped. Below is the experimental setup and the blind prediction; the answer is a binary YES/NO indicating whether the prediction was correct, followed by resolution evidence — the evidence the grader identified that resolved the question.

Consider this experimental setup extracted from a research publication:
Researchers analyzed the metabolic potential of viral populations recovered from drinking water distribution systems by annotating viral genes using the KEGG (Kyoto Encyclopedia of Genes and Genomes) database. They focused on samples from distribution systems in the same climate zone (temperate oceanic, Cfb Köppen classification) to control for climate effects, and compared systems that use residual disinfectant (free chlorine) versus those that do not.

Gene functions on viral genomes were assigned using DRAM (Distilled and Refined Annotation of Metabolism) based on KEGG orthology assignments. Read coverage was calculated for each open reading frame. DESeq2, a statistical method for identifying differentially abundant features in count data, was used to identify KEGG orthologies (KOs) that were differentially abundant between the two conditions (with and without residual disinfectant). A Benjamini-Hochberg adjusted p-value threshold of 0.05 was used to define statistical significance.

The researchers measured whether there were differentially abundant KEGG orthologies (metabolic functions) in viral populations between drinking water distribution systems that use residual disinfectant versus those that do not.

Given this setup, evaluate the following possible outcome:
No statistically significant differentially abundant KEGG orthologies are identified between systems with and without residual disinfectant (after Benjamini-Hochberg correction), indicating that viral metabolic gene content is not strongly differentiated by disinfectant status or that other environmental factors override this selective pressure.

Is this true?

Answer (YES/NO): NO